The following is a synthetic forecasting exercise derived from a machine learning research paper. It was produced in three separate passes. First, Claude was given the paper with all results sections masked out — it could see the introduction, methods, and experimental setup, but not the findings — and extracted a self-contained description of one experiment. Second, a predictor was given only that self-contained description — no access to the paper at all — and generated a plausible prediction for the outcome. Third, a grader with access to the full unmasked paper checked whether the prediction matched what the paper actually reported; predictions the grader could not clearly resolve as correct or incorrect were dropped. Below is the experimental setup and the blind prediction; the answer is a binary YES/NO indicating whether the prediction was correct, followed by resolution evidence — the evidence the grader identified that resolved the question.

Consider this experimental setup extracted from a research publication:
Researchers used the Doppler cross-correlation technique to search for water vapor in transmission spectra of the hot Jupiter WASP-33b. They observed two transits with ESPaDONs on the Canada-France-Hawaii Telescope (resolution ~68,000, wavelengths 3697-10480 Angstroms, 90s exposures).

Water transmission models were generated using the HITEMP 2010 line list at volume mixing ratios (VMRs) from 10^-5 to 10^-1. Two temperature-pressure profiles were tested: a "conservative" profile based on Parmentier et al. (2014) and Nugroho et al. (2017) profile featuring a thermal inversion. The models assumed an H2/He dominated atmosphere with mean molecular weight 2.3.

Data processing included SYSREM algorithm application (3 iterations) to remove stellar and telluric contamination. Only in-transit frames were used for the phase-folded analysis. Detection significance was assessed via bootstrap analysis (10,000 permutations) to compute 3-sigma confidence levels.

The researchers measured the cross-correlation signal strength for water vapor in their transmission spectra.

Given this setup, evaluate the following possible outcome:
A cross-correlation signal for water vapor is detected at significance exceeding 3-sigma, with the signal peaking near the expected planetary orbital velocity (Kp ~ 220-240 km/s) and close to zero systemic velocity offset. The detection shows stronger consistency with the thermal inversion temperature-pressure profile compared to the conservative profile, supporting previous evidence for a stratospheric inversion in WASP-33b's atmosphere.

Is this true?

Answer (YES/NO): NO